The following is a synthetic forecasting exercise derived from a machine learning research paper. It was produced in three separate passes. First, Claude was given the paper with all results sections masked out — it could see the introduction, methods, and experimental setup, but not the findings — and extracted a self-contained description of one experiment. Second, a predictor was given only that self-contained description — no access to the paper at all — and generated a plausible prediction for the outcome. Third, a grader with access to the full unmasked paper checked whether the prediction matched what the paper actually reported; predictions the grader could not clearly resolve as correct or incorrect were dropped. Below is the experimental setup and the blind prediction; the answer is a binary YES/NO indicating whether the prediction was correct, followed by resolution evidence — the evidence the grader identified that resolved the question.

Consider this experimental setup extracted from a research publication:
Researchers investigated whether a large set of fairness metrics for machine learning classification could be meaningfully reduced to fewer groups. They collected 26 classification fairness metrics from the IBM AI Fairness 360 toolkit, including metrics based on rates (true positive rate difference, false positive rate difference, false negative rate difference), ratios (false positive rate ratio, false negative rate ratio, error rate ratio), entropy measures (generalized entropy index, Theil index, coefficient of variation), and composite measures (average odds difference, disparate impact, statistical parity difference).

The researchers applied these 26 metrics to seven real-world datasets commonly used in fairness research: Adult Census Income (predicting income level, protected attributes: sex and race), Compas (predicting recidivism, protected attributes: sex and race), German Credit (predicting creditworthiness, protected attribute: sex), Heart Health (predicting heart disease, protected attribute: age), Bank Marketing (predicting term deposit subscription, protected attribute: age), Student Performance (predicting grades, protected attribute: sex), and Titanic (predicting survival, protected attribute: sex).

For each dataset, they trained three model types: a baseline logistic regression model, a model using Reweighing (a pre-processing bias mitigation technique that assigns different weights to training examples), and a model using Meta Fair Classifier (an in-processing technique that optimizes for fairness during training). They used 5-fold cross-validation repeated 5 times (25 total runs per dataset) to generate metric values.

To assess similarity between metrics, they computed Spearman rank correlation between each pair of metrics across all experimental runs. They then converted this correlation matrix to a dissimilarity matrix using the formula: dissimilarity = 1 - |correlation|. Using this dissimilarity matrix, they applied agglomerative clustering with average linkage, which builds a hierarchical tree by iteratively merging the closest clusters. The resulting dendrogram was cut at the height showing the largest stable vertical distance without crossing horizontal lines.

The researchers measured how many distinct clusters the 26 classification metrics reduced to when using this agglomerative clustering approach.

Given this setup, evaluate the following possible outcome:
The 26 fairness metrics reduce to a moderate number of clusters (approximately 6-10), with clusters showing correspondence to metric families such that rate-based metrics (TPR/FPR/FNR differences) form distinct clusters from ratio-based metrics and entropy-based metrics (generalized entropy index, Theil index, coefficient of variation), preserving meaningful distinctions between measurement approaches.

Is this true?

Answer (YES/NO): NO